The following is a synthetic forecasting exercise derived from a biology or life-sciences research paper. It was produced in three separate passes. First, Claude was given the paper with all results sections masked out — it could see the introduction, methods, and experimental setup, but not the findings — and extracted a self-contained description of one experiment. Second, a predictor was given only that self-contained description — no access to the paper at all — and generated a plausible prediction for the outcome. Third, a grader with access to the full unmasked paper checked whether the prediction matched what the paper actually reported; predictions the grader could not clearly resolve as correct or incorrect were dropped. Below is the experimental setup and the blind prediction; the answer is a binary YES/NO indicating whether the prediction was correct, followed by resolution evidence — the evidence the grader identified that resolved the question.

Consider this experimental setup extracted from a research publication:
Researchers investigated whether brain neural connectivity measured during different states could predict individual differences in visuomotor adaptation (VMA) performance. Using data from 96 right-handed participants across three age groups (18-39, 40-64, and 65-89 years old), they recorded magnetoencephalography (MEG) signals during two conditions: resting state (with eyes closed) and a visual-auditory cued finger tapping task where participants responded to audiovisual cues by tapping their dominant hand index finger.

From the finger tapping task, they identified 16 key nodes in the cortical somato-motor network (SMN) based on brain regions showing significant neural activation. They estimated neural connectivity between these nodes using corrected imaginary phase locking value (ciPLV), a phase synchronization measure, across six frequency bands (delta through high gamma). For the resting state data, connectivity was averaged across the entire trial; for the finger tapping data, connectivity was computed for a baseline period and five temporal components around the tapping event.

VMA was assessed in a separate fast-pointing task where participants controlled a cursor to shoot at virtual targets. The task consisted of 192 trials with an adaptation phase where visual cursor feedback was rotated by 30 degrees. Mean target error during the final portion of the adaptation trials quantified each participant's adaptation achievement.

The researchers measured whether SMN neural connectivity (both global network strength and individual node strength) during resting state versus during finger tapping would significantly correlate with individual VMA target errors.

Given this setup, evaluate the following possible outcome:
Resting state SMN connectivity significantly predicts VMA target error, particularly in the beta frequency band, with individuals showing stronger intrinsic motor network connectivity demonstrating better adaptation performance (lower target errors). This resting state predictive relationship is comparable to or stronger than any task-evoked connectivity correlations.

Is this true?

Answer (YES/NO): NO